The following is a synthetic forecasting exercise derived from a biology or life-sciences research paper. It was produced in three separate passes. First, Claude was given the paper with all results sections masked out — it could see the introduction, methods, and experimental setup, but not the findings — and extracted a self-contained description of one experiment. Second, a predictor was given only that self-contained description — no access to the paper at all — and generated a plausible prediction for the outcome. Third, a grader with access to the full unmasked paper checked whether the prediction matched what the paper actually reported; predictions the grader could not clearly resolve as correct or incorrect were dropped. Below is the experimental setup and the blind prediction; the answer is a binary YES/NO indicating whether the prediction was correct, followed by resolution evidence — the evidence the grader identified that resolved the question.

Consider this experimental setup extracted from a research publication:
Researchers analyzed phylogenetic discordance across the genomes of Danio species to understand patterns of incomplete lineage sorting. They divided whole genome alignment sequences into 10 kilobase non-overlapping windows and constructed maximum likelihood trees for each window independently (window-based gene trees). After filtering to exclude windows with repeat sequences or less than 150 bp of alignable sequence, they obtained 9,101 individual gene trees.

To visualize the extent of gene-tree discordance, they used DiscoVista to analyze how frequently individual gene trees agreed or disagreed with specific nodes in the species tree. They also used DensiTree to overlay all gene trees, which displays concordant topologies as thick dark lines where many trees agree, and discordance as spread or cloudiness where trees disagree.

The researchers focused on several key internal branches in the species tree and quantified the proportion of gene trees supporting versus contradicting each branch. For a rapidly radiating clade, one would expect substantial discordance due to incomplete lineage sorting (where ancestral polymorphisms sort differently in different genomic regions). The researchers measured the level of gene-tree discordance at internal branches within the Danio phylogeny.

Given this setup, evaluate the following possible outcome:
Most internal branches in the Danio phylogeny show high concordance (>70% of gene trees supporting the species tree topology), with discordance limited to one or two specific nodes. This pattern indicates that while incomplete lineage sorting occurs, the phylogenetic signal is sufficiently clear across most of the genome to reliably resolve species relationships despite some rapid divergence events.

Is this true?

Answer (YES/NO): NO